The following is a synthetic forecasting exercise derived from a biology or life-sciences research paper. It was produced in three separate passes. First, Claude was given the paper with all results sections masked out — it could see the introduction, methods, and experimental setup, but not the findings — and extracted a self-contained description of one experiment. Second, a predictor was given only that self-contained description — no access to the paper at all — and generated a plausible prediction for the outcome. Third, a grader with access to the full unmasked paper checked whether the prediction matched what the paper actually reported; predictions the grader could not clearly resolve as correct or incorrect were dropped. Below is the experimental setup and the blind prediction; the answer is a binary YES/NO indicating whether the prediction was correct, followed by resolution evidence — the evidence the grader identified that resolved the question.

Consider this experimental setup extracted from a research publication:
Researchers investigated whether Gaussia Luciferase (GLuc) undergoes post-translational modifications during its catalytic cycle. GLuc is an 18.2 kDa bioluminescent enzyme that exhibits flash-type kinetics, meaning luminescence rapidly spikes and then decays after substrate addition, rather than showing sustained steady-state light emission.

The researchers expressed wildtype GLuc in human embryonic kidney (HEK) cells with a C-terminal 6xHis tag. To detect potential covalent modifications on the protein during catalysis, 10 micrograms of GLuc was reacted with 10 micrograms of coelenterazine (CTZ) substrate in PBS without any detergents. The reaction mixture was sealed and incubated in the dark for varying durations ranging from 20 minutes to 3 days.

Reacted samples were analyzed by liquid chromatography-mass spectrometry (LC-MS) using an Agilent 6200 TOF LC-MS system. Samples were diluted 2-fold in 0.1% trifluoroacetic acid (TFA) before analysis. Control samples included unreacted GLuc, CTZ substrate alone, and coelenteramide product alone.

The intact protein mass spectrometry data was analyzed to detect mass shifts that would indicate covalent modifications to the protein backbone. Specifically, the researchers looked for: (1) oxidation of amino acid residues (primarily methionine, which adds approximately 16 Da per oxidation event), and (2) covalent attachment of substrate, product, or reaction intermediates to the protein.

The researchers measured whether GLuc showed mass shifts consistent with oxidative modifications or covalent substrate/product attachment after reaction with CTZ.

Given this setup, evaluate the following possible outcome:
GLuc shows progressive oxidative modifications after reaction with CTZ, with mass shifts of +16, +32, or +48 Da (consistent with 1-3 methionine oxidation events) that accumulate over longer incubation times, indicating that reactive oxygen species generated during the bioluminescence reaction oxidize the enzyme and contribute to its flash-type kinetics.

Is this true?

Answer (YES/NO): YES